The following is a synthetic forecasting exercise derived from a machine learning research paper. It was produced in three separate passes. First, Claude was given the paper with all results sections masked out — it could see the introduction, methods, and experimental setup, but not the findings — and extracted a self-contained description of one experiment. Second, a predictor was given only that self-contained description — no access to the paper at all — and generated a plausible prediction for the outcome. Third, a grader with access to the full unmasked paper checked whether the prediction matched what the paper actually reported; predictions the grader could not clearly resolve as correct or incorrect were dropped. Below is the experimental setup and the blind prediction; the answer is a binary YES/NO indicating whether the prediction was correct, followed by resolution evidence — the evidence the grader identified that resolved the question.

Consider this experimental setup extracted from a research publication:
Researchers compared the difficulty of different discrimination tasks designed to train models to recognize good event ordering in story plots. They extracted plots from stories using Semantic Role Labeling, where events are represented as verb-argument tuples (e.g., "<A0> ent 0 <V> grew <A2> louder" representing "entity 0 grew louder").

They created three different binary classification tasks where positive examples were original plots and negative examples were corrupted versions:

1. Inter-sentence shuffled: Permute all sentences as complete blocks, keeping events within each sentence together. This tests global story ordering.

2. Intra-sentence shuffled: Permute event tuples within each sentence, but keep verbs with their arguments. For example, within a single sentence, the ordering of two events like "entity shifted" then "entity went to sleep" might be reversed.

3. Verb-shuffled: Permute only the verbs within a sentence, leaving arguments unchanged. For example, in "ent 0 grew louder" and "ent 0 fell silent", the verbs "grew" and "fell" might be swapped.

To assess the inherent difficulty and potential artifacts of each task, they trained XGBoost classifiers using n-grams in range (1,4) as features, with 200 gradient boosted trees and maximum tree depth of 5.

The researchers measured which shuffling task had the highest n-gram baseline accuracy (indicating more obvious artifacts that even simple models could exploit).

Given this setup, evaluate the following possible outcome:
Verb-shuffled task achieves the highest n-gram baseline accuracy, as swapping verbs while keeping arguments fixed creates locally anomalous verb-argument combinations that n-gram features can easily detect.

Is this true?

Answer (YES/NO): YES